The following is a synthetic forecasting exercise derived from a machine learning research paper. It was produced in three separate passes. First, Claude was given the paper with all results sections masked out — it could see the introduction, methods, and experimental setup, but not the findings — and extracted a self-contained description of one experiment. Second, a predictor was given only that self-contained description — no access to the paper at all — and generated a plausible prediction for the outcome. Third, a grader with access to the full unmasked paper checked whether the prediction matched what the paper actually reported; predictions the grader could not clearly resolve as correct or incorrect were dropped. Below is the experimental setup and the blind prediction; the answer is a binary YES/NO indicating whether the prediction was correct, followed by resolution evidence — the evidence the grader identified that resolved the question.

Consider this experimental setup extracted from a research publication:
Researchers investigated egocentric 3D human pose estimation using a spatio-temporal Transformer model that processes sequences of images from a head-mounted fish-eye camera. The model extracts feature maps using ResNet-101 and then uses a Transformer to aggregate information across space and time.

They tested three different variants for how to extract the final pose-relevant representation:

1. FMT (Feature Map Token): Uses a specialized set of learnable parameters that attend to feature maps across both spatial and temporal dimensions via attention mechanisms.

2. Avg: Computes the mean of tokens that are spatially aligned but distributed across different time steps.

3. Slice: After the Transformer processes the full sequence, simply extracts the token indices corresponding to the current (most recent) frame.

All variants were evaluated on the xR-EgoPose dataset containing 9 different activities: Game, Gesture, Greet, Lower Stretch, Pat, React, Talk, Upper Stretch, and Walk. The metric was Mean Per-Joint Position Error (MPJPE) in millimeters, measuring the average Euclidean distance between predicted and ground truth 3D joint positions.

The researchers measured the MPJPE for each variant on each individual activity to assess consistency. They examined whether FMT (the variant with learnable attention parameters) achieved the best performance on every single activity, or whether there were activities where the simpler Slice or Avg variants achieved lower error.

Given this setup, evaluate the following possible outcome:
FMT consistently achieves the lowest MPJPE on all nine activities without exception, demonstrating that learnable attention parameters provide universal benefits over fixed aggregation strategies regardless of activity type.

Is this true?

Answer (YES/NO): NO